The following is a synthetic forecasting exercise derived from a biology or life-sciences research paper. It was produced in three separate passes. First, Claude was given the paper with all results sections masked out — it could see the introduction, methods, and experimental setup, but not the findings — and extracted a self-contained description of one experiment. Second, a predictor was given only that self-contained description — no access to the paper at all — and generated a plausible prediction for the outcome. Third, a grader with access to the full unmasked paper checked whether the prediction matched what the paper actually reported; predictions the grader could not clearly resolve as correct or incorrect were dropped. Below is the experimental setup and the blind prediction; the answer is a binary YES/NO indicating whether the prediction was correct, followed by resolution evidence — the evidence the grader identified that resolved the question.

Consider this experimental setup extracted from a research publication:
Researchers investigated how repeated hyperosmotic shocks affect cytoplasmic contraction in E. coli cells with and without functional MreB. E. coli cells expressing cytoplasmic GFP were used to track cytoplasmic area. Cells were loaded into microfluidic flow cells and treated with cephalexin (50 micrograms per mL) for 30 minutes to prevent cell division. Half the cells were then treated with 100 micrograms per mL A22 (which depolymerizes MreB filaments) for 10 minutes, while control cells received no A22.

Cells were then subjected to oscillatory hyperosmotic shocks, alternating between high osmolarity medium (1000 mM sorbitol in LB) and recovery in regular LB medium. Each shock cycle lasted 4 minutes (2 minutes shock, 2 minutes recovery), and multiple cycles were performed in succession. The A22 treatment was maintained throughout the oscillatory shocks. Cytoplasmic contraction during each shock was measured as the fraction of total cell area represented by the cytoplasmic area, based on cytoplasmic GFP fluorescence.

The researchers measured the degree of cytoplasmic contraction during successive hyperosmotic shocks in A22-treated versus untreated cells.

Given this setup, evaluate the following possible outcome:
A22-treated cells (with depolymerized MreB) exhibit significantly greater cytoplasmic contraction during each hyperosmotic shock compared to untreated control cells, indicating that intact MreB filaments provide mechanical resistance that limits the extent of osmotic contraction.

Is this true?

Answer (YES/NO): NO